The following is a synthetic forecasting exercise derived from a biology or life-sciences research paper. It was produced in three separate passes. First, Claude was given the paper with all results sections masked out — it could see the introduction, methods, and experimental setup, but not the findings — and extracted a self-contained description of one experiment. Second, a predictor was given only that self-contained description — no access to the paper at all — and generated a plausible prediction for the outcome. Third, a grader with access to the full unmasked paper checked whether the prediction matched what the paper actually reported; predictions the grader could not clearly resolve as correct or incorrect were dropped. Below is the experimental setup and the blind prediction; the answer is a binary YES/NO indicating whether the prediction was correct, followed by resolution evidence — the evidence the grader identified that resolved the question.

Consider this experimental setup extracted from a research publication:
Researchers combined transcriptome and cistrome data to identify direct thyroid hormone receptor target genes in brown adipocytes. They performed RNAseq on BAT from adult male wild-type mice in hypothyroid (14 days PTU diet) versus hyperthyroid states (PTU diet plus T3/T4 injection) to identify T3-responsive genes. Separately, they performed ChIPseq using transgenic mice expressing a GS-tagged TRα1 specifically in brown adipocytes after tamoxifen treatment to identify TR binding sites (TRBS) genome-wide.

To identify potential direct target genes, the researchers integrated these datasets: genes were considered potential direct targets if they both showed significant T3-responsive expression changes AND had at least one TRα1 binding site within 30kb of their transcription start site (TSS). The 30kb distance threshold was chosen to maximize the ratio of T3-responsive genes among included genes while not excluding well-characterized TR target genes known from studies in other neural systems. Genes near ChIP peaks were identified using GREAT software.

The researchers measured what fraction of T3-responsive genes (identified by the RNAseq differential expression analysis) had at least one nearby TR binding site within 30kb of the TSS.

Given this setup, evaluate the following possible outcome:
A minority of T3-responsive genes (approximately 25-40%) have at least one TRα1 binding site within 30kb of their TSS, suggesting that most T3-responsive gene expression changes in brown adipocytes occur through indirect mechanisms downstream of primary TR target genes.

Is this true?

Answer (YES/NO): NO